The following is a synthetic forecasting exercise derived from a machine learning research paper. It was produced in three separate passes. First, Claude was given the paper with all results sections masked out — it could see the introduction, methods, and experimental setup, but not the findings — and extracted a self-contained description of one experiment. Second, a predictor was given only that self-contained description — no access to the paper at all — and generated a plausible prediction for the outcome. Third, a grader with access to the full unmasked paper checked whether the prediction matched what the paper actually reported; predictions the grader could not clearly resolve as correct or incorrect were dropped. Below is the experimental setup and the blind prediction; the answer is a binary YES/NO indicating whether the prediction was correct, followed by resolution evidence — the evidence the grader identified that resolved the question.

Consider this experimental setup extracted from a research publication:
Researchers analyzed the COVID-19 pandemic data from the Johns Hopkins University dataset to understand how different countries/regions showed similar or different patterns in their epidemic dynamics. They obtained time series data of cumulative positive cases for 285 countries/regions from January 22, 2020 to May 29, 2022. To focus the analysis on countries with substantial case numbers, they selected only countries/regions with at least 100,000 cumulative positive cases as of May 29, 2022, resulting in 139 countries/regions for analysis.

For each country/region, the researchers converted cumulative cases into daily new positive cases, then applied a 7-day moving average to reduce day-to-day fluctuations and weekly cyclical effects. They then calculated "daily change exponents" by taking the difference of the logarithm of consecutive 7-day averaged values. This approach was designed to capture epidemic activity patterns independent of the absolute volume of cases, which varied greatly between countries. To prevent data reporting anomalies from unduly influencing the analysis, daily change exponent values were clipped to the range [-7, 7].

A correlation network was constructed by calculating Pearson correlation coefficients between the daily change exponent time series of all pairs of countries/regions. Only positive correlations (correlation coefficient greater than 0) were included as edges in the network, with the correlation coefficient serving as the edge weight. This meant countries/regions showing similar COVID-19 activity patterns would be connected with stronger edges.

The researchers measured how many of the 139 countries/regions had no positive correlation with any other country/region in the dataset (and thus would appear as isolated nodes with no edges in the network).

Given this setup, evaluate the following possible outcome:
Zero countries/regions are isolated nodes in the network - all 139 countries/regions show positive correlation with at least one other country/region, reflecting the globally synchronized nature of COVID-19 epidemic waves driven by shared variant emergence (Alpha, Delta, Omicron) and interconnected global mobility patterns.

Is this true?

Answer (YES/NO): NO